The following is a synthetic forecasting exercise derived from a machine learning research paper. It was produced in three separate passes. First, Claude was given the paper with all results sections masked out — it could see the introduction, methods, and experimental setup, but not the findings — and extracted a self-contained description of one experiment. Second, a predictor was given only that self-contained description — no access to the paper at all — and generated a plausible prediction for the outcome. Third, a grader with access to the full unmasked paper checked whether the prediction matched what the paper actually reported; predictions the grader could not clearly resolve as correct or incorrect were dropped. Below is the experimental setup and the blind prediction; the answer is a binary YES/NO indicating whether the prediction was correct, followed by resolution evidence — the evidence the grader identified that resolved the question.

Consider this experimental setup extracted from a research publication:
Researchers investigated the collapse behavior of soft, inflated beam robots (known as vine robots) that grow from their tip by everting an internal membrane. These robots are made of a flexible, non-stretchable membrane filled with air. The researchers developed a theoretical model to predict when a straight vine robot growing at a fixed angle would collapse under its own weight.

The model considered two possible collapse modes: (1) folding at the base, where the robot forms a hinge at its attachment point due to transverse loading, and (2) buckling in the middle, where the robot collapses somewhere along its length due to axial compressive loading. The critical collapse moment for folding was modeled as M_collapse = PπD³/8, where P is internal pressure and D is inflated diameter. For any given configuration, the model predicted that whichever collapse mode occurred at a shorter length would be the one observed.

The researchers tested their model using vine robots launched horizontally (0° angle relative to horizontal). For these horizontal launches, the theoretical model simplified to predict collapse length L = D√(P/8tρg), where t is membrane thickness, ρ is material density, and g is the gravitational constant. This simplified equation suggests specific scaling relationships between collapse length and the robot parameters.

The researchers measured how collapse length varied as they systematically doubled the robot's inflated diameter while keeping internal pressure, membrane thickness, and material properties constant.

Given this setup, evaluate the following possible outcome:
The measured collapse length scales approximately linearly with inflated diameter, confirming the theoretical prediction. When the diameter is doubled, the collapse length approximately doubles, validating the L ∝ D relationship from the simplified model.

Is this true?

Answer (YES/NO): YES